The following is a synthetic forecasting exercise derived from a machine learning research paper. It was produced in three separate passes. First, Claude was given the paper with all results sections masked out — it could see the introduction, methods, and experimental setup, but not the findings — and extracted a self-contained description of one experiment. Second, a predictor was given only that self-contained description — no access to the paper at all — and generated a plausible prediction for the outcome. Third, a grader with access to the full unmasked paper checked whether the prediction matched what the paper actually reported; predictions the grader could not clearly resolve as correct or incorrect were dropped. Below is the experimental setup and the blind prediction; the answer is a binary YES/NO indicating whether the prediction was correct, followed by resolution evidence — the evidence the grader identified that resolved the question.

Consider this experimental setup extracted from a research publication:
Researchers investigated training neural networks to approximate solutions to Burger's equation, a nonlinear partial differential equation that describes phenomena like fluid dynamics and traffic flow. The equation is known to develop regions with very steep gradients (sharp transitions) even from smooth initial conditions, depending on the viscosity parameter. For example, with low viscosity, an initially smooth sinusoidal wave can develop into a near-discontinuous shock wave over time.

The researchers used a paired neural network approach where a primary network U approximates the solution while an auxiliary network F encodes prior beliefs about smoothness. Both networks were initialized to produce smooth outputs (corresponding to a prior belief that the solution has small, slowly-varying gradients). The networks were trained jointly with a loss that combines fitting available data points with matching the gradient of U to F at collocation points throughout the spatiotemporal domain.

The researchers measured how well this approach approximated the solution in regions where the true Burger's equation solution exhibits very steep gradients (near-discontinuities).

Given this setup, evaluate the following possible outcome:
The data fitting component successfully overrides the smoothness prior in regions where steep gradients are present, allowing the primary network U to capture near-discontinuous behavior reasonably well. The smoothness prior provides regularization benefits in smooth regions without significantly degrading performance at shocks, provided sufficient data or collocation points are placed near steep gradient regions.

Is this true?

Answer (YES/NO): NO